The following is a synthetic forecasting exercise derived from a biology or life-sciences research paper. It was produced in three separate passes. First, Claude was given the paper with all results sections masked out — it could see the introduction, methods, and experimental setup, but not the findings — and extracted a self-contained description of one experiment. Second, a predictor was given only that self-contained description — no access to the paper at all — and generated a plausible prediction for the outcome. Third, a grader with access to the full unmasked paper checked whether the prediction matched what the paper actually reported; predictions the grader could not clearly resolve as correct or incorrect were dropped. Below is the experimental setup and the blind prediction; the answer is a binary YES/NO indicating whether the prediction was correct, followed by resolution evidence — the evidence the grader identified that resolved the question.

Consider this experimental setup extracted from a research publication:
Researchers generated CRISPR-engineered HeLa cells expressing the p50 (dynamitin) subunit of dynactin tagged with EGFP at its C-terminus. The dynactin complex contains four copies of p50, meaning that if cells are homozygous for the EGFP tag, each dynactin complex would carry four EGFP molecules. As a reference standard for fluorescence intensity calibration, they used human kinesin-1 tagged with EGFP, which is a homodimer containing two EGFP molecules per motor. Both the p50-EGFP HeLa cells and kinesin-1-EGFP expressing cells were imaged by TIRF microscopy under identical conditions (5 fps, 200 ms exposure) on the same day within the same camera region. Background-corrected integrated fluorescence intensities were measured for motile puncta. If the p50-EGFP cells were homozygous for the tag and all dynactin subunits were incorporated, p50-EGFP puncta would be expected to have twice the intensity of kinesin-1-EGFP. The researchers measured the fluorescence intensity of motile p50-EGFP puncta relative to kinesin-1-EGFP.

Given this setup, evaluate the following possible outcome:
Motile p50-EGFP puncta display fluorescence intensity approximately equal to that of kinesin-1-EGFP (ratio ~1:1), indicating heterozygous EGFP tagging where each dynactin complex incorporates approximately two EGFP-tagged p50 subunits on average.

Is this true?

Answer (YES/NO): NO